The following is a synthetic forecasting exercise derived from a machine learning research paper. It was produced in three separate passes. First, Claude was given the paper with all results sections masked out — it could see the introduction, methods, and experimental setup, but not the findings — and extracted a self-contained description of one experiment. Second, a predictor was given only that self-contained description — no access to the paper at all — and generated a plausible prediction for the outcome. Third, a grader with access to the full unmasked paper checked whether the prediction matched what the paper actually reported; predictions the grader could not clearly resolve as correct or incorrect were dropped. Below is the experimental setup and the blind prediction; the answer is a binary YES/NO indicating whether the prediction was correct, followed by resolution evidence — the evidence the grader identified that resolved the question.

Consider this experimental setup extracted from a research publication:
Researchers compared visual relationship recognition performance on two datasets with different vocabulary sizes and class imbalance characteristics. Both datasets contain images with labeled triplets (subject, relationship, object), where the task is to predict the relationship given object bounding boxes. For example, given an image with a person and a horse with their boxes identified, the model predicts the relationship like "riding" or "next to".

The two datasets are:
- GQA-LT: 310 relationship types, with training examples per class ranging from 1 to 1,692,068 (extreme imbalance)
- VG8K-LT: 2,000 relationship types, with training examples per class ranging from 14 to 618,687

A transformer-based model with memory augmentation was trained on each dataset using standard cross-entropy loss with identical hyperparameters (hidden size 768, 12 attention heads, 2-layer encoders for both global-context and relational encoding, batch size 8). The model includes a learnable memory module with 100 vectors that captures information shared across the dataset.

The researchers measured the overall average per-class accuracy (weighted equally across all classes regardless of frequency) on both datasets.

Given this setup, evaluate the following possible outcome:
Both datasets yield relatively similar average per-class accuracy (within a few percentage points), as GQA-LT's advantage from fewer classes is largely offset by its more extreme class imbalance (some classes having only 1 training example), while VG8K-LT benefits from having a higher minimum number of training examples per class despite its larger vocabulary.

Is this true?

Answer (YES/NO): NO